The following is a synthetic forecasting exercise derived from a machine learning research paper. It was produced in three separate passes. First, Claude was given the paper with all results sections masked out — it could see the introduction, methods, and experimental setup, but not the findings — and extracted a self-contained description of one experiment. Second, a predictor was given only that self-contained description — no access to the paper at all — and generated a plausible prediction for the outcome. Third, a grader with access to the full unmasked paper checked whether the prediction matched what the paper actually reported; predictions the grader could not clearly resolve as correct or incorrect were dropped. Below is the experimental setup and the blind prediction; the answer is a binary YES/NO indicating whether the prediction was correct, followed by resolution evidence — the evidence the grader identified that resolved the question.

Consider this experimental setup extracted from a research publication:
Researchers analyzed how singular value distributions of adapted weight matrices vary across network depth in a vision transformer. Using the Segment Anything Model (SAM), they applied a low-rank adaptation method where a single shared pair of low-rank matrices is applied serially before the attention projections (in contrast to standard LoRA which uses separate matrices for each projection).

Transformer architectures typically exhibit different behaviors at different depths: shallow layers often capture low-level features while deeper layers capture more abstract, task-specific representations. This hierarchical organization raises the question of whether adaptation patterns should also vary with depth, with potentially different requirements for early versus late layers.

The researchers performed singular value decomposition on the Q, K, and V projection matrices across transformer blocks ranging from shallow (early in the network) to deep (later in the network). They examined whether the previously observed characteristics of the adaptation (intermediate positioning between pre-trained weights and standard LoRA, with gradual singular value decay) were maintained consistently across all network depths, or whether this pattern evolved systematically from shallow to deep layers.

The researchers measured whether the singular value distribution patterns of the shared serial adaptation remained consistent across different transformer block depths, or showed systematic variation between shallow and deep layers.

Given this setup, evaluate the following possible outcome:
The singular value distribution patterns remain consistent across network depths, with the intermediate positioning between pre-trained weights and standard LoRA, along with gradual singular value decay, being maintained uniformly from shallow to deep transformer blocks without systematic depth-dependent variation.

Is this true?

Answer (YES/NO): YES